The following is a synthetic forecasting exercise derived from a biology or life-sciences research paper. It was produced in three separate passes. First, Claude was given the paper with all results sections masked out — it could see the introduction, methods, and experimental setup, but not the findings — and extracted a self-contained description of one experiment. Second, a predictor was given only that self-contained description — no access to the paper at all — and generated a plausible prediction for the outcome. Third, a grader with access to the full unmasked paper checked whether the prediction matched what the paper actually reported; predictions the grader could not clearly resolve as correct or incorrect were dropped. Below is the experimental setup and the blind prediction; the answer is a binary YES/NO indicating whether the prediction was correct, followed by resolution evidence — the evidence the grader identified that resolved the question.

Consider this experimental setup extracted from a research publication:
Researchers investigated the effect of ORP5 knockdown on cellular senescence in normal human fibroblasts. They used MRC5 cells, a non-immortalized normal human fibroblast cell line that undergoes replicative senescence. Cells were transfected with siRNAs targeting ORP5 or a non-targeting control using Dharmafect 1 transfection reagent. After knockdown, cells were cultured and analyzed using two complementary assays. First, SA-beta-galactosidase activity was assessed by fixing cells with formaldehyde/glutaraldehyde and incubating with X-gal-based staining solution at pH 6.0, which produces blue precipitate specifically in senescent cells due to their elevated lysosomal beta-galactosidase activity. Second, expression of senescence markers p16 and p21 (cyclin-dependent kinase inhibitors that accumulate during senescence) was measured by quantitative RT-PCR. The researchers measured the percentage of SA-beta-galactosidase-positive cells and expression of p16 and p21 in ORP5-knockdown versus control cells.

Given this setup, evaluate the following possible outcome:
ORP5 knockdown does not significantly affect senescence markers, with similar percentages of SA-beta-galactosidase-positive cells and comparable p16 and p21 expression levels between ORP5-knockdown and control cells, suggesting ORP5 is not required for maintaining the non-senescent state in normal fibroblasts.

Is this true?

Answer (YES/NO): NO